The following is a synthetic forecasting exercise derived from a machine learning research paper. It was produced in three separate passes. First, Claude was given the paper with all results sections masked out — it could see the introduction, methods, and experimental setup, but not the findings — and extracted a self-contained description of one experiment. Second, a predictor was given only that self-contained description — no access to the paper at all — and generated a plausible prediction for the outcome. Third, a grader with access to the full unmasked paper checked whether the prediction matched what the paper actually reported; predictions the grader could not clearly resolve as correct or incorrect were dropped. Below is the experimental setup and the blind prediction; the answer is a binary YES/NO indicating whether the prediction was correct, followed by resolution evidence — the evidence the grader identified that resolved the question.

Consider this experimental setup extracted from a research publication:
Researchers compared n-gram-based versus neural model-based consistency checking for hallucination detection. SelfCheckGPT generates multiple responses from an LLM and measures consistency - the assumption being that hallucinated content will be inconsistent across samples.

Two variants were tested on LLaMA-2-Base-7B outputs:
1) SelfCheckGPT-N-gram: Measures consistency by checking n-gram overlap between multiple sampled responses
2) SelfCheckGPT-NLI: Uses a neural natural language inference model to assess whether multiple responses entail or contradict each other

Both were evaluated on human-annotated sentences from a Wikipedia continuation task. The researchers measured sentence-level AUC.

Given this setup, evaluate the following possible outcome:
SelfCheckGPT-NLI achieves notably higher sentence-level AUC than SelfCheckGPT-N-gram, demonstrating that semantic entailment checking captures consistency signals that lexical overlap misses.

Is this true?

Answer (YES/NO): YES